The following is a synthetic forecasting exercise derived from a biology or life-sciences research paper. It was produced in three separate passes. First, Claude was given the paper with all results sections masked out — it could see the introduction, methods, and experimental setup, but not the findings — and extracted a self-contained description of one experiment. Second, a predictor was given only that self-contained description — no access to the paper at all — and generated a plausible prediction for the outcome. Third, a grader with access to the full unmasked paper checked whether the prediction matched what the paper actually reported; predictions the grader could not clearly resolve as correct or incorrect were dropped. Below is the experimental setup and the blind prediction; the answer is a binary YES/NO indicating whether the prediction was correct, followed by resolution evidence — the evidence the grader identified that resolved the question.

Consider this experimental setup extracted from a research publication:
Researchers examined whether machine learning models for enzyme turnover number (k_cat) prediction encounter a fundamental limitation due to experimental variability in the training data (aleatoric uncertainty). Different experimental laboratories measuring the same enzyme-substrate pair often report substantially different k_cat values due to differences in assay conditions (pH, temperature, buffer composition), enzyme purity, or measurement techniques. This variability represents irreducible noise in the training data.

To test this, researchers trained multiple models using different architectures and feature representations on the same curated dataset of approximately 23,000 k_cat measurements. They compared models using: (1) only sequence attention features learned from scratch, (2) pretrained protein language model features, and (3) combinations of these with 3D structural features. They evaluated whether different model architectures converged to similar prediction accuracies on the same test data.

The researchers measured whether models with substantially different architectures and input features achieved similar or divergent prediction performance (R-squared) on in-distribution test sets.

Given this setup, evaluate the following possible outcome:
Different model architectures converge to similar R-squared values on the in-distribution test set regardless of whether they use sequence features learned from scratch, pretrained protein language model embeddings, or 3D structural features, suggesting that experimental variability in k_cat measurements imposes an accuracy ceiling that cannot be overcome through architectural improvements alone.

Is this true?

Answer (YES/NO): NO